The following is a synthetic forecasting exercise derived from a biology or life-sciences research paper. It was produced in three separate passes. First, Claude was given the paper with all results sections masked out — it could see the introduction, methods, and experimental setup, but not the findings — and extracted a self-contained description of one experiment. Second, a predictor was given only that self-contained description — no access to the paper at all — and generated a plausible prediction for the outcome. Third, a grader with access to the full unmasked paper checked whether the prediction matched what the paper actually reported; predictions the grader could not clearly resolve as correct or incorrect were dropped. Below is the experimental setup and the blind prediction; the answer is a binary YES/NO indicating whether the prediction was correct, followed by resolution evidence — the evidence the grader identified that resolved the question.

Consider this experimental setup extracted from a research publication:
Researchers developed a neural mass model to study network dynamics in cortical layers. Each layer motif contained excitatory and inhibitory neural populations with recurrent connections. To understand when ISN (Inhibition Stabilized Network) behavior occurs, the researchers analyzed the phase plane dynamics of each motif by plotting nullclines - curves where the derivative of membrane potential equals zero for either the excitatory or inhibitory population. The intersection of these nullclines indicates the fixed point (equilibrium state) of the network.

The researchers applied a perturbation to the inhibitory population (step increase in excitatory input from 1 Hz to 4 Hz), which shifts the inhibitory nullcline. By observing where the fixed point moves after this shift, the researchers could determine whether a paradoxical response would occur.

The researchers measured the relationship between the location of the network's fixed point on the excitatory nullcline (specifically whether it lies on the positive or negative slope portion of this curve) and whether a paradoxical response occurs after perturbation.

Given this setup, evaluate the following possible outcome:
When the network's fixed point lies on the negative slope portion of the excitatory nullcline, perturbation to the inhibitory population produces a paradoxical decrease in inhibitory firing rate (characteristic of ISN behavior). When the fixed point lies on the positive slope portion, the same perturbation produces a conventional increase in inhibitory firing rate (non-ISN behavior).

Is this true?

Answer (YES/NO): NO